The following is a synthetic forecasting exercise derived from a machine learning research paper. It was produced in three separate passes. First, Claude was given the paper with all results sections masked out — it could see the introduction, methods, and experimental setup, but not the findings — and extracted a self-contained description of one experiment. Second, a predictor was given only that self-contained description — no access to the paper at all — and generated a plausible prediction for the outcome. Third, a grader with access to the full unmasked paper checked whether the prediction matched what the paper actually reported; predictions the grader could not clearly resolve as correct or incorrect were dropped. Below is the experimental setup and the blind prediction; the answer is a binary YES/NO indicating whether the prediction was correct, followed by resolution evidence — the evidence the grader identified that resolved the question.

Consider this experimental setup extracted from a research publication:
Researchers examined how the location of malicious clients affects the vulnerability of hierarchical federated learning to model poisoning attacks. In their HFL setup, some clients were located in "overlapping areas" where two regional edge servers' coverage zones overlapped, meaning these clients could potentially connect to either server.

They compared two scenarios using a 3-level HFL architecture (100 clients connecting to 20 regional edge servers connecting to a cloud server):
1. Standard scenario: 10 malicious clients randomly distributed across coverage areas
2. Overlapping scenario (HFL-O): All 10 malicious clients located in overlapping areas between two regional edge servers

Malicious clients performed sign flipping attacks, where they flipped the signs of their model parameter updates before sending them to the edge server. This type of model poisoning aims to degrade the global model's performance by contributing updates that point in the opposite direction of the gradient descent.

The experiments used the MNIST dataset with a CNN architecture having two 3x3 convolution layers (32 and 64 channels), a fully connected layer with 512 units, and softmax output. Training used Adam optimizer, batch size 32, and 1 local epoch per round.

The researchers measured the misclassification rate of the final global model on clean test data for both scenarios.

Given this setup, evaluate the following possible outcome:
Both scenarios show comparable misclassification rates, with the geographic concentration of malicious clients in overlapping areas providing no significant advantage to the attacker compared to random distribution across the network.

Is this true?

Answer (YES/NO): YES